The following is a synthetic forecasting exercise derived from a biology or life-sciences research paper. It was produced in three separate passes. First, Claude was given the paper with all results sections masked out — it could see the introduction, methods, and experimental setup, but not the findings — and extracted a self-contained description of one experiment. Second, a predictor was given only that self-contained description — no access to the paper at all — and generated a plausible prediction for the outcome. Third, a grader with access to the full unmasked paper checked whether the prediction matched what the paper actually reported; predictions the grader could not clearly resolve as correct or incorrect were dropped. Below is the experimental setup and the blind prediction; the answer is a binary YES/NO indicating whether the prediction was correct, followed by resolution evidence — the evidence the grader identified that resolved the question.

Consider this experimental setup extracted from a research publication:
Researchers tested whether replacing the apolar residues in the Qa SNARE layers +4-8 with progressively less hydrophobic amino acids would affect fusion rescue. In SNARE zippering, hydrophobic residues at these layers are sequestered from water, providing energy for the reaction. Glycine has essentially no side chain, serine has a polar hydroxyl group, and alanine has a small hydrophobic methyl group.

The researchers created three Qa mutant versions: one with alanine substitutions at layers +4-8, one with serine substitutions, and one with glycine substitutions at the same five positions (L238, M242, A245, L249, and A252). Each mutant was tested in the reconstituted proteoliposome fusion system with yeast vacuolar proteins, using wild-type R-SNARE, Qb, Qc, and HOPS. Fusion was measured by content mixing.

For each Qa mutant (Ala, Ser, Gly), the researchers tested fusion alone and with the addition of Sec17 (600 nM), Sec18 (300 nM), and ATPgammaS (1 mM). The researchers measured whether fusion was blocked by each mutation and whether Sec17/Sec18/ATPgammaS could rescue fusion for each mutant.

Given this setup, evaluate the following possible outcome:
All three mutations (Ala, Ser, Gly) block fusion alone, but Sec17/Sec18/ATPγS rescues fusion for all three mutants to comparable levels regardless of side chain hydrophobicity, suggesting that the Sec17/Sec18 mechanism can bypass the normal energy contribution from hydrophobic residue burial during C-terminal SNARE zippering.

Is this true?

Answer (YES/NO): YES